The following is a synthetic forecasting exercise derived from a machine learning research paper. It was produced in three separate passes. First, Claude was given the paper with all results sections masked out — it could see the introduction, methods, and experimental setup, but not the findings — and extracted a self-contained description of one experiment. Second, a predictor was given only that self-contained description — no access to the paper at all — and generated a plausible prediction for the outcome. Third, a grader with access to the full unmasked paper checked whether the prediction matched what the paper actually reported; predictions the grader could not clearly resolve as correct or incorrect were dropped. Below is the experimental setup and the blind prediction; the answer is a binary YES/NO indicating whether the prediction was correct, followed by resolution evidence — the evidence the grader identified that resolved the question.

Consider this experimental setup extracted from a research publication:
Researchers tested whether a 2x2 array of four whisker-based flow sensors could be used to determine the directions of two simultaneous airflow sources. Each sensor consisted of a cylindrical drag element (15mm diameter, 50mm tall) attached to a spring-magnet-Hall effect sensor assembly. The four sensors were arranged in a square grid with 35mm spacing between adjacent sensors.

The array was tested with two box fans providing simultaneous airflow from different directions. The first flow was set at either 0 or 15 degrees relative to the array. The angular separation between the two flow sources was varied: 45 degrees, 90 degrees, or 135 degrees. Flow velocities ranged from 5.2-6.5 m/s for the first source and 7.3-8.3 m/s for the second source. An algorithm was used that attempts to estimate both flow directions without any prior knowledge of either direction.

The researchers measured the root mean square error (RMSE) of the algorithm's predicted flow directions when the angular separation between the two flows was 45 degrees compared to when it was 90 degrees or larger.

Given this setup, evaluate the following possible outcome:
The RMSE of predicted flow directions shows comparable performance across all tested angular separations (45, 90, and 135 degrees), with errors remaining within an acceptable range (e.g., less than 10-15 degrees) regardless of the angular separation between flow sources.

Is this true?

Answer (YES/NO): NO